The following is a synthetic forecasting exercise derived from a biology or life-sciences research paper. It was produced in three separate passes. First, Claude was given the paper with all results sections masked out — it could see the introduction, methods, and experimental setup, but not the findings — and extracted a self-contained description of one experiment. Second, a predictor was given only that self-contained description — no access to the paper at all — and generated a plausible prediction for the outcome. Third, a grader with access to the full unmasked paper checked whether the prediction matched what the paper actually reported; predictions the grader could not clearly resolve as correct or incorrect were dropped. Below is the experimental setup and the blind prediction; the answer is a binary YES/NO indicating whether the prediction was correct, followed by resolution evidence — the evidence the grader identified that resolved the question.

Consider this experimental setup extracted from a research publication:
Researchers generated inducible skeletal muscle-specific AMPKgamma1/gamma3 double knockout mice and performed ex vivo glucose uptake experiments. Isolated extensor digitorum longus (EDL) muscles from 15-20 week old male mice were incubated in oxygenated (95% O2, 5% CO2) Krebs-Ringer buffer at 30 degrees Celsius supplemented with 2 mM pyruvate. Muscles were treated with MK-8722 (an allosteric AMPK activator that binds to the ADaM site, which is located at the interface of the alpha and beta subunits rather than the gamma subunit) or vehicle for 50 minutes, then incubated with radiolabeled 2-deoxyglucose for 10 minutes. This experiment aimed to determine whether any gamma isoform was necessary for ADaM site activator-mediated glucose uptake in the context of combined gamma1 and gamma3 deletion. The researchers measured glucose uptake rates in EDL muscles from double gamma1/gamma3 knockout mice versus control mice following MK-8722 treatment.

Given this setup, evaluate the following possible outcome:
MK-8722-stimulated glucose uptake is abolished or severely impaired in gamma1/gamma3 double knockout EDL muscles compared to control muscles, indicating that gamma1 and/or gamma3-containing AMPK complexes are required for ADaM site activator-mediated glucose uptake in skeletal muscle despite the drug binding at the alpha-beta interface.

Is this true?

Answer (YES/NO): YES